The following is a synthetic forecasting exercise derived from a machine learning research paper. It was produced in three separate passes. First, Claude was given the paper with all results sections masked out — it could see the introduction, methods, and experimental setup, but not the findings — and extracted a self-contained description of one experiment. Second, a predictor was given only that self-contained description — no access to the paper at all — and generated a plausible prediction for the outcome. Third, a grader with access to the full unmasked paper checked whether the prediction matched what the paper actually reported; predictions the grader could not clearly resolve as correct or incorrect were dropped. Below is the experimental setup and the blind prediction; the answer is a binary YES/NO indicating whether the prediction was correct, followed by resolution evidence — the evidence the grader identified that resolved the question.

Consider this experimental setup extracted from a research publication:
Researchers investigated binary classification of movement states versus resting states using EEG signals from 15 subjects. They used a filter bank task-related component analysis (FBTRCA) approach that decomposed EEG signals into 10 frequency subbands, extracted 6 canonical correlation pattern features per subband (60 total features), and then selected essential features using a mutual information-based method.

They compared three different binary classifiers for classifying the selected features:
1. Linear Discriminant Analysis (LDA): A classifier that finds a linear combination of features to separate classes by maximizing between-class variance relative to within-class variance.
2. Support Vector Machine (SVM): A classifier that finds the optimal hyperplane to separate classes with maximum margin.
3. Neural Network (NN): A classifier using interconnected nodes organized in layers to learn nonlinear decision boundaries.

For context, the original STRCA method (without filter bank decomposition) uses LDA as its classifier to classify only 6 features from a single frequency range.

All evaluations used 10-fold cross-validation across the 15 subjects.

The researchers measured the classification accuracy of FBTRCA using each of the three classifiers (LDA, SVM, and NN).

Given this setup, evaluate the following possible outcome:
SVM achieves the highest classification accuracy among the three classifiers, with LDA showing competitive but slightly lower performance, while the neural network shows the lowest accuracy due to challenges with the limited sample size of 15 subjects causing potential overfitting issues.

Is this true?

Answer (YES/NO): NO